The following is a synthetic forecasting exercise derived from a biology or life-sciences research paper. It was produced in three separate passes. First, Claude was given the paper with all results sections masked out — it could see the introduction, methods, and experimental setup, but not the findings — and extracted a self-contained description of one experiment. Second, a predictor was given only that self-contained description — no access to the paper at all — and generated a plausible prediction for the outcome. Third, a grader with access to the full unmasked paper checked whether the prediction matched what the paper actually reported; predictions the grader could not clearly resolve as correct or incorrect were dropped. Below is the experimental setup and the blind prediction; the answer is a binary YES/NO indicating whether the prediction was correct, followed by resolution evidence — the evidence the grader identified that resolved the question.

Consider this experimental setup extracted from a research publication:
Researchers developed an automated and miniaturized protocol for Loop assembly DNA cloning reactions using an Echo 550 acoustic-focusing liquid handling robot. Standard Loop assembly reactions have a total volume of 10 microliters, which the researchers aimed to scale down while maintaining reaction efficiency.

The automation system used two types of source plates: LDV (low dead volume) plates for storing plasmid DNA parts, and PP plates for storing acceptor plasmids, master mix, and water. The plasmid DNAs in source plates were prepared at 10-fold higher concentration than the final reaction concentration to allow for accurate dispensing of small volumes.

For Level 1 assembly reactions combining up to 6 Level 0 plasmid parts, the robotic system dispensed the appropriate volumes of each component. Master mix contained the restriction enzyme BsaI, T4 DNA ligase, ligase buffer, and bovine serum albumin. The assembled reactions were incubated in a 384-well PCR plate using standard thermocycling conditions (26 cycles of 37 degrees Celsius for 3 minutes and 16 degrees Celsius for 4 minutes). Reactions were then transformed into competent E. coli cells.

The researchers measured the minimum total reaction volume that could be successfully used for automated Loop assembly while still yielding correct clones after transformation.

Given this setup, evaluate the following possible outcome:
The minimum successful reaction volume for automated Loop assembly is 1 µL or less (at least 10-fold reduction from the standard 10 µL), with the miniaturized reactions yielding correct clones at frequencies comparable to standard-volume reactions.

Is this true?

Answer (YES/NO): YES